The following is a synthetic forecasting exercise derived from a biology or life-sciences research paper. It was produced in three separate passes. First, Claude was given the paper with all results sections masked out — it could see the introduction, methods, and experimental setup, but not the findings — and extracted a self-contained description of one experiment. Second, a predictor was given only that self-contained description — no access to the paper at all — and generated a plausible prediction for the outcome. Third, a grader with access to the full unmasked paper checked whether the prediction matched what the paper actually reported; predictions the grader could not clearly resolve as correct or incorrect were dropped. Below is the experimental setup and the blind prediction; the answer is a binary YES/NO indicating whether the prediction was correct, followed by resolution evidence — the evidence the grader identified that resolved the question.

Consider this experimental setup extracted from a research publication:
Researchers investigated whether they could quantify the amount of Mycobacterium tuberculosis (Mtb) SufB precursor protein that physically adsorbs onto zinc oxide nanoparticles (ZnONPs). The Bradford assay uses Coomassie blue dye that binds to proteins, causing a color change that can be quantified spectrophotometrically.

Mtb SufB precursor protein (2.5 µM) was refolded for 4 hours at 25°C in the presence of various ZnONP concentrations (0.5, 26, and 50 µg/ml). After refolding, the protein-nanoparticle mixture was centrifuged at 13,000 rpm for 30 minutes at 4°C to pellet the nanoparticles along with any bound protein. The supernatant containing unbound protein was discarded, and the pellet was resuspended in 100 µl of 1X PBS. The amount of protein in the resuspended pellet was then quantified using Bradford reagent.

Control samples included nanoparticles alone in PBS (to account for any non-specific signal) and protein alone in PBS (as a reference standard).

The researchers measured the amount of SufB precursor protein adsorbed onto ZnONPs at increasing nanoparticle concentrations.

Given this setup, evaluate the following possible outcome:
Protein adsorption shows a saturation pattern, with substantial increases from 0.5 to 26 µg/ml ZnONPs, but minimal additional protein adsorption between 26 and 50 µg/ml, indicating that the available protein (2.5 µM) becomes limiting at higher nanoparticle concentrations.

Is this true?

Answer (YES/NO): NO